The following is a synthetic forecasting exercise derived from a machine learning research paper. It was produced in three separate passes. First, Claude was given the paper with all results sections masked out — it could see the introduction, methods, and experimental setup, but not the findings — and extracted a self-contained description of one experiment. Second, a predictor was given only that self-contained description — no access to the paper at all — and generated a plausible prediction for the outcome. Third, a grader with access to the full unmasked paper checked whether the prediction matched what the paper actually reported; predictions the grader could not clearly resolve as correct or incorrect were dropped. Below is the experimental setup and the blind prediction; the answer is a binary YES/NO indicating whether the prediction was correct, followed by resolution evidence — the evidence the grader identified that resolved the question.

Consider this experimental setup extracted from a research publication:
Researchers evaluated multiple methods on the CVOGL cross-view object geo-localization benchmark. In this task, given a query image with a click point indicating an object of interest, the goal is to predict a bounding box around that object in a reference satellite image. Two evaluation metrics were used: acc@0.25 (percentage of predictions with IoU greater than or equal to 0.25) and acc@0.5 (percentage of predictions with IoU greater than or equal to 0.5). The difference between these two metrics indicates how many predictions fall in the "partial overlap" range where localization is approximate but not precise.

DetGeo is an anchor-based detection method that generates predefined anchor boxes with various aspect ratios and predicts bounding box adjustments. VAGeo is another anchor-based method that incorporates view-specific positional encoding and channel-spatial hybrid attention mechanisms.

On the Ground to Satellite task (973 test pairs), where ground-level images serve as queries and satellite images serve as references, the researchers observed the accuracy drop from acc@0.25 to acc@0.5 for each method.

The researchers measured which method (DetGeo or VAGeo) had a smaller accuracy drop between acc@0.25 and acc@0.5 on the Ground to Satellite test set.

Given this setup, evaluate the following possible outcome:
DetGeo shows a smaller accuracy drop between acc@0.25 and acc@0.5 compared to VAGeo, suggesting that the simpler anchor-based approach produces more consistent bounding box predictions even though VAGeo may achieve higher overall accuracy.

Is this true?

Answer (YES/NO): YES